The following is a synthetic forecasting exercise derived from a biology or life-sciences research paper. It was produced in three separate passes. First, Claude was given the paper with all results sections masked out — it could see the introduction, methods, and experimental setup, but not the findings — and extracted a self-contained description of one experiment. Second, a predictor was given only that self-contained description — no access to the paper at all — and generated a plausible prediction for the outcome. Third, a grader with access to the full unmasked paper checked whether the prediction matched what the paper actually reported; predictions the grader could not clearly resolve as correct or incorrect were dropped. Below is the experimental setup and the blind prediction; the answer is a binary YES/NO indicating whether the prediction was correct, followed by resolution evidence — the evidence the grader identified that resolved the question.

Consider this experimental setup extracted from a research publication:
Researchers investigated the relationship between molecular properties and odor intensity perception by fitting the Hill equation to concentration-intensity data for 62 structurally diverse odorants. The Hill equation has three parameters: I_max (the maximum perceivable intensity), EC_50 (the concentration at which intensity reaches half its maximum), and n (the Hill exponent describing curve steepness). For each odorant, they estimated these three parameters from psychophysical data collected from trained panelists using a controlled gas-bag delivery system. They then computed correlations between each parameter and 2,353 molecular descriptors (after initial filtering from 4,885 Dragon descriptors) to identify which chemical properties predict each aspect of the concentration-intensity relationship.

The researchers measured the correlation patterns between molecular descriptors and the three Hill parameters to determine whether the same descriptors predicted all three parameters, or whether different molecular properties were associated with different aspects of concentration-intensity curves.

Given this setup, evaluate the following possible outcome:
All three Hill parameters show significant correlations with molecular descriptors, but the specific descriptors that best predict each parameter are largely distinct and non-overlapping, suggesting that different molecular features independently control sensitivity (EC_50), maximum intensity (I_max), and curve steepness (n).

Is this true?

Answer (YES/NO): NO